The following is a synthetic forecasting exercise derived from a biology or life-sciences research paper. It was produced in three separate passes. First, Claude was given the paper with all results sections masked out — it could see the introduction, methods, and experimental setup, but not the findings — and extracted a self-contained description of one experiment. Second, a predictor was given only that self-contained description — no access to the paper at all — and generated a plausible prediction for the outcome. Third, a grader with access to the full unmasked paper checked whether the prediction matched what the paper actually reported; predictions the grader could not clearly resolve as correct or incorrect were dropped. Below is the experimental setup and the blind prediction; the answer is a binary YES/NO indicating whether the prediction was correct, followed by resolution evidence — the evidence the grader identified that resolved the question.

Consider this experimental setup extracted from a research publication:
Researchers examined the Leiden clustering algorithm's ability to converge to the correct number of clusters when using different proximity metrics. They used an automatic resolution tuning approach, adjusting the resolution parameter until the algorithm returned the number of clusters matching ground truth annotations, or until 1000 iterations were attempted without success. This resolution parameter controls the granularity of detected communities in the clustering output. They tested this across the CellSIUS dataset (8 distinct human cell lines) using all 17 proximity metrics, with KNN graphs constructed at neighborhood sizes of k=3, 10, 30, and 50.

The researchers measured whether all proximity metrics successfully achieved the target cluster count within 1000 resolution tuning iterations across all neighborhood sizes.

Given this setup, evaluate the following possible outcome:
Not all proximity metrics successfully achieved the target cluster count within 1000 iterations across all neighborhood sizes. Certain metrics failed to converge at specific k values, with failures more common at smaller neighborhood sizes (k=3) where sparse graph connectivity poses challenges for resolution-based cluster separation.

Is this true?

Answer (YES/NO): NO